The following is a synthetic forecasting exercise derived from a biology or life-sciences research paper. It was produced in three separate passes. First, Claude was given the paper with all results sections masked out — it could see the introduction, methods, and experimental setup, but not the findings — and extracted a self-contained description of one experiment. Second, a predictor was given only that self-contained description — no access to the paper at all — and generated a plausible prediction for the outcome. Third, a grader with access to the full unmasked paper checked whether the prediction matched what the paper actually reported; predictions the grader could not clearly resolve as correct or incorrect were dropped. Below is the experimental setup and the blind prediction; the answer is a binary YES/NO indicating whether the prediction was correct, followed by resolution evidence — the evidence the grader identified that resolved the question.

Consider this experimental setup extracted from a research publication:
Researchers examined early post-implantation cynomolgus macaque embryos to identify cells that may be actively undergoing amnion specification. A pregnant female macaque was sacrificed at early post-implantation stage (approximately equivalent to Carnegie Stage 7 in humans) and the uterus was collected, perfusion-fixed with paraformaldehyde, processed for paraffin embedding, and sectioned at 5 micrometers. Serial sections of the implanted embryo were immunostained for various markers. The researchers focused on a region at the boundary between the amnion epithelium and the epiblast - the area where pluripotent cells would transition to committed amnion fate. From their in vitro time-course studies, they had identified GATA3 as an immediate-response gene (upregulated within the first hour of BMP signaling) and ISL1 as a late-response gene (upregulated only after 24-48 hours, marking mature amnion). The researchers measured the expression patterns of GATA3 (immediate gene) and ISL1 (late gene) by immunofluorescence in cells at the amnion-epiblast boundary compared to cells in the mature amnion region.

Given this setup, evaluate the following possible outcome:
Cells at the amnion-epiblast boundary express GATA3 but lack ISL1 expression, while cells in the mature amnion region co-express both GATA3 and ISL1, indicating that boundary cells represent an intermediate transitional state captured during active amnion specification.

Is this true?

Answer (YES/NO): YES